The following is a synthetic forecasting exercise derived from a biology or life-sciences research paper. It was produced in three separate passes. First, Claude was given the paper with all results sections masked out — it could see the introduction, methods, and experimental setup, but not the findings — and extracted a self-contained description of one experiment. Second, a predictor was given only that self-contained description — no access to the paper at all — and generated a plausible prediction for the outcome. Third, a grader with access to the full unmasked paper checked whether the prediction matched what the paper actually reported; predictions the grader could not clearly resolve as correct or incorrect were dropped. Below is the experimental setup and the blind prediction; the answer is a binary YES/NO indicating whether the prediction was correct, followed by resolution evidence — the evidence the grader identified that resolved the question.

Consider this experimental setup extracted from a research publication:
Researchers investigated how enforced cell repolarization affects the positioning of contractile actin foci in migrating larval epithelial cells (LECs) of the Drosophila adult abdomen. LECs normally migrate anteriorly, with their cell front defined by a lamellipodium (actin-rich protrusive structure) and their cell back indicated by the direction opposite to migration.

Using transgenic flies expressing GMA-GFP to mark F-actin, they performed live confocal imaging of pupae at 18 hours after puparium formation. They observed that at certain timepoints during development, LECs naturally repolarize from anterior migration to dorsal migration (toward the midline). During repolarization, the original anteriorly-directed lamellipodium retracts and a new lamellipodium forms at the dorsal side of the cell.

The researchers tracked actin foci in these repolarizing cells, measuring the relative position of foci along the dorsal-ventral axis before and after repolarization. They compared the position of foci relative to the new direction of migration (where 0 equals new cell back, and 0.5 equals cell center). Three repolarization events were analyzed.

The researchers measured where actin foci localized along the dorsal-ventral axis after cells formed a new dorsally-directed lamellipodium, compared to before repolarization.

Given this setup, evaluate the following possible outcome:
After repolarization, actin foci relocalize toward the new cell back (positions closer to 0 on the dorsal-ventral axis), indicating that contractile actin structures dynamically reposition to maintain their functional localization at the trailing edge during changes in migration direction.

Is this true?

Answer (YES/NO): YES